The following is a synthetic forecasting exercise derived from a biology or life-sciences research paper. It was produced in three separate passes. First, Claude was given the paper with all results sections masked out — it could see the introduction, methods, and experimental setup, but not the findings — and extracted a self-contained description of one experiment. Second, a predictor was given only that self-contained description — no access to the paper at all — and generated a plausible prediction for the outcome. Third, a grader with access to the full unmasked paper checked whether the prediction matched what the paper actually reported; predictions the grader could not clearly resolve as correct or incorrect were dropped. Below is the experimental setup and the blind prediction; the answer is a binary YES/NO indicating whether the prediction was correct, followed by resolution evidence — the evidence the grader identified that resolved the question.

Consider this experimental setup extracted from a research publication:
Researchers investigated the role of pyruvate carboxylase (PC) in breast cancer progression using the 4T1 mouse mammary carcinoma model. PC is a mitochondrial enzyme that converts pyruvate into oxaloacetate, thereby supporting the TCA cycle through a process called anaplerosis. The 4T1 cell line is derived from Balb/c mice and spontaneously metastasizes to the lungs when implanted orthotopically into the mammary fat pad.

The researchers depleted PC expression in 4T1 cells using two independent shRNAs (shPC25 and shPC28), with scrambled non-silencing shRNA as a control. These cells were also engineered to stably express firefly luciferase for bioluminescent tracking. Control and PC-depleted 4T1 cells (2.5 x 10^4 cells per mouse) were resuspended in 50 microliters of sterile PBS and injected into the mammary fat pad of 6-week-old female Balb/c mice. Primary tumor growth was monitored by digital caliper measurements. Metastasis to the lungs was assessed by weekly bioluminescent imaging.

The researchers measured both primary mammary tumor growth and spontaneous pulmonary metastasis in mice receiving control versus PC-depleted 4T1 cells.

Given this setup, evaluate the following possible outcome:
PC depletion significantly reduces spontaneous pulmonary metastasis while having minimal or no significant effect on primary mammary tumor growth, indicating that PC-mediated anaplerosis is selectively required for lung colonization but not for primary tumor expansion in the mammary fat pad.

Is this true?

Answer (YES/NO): YES